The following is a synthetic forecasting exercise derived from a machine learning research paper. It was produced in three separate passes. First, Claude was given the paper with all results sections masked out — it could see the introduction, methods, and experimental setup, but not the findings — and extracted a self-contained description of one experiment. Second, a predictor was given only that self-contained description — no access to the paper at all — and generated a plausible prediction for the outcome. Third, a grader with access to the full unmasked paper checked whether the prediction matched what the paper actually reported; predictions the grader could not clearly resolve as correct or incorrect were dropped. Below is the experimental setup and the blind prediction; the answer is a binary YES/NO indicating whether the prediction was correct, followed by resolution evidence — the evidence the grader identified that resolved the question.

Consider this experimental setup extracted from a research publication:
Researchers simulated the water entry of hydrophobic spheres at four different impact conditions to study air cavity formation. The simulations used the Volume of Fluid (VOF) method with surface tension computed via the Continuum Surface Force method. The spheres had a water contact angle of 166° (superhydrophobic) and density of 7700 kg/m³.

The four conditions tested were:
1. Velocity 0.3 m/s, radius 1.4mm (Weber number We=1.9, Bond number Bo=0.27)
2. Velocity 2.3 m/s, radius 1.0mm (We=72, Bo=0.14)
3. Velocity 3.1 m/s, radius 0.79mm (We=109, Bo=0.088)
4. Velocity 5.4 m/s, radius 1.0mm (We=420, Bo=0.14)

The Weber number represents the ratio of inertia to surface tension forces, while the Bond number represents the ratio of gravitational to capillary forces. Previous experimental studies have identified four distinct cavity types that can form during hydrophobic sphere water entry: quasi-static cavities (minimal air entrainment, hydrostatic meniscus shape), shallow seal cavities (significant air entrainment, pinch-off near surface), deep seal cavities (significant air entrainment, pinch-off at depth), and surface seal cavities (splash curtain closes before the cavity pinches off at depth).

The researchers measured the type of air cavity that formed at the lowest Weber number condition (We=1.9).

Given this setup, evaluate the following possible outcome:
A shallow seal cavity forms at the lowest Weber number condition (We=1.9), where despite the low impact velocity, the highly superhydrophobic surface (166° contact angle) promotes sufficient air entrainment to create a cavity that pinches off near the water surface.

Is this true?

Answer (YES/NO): NO